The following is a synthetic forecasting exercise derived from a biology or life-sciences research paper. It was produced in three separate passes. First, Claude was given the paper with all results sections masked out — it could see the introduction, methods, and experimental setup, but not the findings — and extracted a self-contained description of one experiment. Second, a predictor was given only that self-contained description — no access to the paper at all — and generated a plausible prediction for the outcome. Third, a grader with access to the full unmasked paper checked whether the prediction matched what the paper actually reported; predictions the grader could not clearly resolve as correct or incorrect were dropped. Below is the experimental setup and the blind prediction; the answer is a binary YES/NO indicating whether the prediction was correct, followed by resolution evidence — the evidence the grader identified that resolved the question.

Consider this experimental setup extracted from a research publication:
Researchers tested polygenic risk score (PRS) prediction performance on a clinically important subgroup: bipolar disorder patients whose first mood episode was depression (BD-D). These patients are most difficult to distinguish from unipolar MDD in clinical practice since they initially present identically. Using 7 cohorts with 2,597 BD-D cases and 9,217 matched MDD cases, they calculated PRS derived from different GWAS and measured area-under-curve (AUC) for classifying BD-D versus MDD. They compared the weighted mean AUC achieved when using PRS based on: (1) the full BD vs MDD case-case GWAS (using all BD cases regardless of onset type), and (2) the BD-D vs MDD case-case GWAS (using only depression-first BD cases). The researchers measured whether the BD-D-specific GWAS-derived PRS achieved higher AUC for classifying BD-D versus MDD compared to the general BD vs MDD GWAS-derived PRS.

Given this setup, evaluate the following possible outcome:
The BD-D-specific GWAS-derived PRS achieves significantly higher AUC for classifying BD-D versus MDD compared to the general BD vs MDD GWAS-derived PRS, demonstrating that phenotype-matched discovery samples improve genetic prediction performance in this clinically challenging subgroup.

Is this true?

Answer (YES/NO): NO